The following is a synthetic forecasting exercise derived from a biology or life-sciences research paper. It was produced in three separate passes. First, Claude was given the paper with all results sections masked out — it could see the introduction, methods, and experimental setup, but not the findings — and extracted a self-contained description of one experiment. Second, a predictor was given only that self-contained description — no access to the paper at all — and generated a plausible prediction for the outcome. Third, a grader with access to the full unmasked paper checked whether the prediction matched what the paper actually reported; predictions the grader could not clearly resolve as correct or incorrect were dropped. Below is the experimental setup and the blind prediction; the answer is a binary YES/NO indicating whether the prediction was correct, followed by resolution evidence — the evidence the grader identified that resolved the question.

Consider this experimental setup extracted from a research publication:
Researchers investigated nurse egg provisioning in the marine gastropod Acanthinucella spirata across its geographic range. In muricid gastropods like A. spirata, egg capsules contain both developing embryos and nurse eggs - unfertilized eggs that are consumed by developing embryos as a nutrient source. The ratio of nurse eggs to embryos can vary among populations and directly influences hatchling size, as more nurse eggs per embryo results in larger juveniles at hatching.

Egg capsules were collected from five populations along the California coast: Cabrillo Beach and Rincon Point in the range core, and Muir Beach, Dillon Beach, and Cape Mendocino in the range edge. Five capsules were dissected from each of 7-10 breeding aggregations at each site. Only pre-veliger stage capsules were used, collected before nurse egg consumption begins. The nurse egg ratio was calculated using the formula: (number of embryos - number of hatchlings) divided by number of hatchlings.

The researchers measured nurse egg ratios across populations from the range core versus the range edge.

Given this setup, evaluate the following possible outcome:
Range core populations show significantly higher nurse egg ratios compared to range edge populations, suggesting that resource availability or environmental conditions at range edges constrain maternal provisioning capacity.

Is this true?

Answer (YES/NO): NO